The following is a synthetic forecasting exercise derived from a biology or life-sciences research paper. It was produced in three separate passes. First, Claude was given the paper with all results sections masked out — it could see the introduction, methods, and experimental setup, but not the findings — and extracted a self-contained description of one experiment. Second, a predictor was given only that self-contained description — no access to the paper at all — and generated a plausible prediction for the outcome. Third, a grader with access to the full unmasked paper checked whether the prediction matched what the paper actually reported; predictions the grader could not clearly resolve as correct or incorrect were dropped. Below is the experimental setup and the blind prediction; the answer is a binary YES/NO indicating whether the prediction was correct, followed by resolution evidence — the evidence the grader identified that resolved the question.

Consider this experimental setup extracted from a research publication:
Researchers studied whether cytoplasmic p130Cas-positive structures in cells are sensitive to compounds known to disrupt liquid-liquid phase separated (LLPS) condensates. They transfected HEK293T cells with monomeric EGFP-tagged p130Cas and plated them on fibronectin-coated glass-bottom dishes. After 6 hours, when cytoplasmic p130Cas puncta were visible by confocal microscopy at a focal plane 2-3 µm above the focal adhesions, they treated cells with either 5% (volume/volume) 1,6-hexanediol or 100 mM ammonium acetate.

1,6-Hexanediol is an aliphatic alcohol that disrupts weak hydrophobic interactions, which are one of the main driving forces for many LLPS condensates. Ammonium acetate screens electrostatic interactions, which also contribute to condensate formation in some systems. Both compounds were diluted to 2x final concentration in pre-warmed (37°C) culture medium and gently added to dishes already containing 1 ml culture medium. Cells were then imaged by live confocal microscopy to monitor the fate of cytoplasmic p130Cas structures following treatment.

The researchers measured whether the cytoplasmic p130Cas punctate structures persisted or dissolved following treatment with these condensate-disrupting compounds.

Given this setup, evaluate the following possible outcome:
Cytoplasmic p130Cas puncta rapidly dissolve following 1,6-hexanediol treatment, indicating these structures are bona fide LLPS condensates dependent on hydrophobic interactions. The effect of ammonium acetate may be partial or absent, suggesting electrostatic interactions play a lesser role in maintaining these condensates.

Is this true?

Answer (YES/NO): NO